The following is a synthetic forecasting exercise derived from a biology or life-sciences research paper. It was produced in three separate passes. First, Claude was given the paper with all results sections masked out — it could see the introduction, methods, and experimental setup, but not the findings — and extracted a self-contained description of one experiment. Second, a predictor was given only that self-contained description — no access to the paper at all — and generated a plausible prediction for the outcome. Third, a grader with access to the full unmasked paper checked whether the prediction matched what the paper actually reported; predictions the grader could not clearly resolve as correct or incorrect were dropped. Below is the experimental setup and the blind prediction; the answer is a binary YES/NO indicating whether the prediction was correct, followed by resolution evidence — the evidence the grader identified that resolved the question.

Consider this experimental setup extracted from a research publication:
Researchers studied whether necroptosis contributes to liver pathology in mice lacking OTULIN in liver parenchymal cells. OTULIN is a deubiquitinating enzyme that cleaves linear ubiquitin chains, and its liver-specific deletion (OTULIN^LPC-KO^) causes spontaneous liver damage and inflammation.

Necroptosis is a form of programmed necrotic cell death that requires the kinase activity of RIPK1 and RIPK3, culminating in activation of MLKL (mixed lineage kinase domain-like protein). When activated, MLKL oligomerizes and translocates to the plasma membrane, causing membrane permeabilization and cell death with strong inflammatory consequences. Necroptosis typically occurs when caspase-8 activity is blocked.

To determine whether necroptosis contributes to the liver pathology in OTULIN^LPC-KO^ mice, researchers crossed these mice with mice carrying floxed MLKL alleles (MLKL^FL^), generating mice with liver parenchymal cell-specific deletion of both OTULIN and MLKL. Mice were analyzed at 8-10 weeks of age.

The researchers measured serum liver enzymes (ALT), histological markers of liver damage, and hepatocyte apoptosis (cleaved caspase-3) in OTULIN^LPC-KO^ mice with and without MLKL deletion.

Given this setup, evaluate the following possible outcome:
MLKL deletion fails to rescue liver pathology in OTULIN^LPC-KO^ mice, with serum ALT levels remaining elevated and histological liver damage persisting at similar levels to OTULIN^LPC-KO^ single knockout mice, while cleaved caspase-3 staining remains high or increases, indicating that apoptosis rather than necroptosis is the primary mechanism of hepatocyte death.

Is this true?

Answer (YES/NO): YES